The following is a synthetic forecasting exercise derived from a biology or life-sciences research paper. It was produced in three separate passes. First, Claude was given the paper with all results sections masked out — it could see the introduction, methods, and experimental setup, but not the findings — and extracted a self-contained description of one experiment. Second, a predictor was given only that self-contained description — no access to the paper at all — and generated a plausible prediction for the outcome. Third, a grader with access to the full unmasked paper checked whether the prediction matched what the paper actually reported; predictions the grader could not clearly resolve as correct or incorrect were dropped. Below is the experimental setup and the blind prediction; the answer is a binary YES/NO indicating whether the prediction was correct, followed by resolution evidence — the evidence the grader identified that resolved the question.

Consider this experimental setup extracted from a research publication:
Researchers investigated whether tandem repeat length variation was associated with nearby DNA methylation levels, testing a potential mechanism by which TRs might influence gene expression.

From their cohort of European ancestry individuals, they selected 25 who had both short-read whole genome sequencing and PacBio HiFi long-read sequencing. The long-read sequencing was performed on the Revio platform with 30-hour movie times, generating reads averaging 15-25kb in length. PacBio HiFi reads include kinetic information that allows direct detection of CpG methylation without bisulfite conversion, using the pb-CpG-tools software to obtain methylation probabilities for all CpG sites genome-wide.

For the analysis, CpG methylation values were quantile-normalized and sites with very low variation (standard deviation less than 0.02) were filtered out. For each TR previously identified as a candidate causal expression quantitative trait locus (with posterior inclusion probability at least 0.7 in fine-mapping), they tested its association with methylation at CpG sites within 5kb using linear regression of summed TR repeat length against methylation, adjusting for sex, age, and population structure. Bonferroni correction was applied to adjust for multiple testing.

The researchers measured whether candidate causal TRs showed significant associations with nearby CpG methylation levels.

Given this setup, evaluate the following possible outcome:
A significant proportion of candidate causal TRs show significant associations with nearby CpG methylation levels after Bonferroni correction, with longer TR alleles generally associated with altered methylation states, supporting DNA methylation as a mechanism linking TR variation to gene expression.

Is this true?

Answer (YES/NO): YES